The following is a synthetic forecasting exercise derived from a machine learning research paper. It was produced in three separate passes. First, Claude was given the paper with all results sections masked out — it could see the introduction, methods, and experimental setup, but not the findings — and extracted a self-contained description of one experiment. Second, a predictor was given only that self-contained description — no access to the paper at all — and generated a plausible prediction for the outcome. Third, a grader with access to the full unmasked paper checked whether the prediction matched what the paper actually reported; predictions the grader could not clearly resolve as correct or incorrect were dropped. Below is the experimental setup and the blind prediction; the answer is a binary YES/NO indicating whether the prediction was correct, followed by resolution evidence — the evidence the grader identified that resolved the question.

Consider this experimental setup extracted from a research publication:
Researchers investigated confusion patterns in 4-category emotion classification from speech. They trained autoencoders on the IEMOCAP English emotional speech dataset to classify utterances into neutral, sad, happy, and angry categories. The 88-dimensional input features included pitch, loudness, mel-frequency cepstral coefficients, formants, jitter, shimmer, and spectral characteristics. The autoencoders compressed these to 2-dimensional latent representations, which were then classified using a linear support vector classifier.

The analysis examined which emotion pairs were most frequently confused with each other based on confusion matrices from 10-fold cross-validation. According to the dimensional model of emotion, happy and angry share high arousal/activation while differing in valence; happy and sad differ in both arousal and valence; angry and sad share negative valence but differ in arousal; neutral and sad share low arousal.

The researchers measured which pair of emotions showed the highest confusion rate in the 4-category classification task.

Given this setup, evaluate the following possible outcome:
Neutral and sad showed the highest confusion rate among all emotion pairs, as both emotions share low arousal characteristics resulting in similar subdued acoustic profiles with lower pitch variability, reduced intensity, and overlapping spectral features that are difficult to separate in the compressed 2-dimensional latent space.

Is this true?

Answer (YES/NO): YES